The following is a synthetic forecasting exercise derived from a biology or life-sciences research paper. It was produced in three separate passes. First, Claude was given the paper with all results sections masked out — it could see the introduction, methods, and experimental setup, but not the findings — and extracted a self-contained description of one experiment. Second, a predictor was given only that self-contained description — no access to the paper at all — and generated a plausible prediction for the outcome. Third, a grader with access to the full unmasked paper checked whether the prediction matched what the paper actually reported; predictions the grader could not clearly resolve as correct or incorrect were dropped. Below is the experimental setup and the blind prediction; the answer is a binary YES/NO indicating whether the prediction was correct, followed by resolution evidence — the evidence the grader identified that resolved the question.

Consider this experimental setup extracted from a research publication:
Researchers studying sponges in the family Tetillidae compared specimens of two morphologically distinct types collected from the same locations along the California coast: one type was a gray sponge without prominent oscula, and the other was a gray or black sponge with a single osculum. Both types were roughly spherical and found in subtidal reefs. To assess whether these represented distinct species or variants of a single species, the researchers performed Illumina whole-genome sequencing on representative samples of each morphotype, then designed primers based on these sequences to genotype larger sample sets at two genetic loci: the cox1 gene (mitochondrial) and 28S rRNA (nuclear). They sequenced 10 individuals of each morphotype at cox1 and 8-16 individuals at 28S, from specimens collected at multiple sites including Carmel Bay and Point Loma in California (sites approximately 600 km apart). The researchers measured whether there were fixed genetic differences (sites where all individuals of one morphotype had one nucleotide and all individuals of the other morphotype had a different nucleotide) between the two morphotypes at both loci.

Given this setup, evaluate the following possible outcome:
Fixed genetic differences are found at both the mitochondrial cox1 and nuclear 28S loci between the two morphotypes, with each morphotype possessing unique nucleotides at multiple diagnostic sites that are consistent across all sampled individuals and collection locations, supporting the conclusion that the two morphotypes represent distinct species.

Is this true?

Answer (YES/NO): YES